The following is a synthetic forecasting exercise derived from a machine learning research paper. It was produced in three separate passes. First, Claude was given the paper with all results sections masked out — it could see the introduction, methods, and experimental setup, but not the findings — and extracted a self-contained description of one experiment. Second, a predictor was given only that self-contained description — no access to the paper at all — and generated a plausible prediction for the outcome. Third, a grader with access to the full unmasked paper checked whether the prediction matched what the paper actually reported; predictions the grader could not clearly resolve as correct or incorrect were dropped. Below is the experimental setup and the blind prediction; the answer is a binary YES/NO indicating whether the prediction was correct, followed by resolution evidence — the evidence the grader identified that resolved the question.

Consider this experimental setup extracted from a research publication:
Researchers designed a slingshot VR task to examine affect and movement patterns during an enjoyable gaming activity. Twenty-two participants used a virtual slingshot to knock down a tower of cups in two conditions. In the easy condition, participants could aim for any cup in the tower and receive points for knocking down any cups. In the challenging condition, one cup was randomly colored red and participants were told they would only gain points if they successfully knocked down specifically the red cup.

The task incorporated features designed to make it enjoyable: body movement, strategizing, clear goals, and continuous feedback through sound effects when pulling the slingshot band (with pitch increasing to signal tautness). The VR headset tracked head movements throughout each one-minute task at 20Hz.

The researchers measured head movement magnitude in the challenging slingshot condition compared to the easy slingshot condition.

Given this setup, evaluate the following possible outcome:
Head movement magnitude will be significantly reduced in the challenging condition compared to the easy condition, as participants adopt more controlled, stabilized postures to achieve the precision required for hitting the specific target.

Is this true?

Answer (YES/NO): YES